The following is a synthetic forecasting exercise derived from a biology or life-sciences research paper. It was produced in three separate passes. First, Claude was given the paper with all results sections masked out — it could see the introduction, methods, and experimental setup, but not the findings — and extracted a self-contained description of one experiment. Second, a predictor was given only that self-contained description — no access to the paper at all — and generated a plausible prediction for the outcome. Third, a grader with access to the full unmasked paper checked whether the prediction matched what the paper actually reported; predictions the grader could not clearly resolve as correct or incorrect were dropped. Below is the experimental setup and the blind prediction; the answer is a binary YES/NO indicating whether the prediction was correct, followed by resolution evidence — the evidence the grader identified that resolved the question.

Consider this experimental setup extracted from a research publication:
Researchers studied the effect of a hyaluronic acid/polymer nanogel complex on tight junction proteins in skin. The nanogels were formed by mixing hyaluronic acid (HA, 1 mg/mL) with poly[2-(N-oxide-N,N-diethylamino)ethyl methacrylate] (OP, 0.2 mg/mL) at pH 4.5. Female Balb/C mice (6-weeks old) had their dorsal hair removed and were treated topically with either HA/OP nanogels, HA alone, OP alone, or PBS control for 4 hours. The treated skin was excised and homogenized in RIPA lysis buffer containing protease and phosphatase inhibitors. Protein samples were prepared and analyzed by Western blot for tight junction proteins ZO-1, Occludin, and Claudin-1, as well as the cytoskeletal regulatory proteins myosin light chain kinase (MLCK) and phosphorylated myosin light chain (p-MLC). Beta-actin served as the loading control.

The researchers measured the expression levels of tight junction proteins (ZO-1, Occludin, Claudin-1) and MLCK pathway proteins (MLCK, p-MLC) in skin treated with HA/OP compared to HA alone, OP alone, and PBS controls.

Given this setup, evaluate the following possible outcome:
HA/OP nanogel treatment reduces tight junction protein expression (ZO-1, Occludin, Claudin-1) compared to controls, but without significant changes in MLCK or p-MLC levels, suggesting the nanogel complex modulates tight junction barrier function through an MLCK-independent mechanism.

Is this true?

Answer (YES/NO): NO